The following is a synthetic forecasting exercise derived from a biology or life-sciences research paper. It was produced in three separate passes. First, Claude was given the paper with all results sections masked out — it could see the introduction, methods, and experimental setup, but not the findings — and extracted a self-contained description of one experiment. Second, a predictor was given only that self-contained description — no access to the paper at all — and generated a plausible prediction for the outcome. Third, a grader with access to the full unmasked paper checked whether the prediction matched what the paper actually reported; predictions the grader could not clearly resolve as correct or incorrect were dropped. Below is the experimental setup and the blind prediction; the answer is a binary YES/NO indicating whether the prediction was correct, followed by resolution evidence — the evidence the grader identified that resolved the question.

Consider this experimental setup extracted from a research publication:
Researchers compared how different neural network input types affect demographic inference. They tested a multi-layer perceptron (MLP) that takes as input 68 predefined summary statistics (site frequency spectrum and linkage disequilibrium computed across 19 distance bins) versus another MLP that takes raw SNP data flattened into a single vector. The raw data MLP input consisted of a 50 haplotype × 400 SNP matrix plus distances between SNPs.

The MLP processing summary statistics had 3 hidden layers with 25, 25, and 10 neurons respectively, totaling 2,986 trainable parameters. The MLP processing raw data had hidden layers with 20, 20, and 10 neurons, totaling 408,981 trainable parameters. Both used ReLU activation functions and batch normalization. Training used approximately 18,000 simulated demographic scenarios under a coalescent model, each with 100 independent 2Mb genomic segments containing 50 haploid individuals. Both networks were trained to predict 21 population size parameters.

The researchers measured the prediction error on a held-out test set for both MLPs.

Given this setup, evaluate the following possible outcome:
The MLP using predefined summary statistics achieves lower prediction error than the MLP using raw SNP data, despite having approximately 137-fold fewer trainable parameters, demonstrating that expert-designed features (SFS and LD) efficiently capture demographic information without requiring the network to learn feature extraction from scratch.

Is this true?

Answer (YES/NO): YES